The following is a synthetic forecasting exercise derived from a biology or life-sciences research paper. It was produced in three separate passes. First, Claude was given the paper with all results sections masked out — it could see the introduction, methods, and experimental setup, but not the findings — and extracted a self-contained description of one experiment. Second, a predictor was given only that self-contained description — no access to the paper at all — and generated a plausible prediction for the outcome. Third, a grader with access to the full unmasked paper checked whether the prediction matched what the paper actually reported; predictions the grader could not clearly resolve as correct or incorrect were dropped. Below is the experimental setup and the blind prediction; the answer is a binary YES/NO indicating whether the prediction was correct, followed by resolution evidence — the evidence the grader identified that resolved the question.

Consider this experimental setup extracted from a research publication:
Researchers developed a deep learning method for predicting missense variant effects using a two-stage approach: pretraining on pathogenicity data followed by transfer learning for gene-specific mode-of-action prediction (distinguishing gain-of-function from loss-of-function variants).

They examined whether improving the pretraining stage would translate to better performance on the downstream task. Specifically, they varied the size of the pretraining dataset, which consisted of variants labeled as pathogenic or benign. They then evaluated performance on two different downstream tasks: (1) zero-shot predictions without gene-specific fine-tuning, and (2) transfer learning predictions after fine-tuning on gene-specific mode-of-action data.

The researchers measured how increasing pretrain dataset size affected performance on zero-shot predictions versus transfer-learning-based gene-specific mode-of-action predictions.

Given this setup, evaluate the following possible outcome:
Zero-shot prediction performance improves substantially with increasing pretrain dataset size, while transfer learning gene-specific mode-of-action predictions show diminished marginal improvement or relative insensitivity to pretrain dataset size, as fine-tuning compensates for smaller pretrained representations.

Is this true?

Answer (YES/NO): NO